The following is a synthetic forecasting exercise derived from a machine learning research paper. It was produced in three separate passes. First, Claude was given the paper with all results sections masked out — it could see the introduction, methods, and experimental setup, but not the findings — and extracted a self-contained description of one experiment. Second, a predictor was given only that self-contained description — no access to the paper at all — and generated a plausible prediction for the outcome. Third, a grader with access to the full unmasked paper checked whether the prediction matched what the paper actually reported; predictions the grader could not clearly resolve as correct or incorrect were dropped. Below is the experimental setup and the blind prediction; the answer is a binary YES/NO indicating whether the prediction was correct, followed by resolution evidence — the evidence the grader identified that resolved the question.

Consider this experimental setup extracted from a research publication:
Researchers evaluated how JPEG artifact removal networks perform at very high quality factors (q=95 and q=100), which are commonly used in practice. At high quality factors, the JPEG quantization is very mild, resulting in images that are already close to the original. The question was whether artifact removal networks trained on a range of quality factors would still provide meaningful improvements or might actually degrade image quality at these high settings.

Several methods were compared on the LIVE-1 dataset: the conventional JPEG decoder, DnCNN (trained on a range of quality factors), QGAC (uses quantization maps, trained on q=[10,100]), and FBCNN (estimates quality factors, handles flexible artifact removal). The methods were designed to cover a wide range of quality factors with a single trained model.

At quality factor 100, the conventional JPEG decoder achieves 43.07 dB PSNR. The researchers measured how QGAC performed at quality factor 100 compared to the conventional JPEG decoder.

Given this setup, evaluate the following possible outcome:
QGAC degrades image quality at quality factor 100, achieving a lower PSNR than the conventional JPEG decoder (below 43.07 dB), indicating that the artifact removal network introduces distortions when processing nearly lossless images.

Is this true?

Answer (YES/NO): YES